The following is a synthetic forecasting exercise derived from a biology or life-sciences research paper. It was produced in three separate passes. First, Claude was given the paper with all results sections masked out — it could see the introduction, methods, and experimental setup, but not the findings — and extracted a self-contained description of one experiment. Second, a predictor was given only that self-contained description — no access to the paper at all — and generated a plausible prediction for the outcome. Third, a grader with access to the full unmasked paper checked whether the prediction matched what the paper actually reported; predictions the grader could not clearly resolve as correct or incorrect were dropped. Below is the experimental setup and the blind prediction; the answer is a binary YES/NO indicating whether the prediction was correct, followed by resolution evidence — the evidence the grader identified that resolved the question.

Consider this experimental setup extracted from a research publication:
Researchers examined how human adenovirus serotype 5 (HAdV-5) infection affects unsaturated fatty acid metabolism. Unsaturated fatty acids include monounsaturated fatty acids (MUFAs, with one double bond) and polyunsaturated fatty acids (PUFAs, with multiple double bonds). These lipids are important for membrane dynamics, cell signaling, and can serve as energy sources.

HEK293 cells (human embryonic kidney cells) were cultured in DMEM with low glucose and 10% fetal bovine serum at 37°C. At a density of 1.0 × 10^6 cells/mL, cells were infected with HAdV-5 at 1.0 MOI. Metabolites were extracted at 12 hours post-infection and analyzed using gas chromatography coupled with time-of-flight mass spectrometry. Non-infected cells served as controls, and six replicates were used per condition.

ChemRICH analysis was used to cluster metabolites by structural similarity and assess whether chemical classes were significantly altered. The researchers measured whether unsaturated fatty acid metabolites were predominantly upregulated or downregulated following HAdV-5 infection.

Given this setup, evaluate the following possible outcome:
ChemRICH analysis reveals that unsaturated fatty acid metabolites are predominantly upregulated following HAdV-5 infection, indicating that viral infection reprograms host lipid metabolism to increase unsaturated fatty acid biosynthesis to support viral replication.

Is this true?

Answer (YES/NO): NO